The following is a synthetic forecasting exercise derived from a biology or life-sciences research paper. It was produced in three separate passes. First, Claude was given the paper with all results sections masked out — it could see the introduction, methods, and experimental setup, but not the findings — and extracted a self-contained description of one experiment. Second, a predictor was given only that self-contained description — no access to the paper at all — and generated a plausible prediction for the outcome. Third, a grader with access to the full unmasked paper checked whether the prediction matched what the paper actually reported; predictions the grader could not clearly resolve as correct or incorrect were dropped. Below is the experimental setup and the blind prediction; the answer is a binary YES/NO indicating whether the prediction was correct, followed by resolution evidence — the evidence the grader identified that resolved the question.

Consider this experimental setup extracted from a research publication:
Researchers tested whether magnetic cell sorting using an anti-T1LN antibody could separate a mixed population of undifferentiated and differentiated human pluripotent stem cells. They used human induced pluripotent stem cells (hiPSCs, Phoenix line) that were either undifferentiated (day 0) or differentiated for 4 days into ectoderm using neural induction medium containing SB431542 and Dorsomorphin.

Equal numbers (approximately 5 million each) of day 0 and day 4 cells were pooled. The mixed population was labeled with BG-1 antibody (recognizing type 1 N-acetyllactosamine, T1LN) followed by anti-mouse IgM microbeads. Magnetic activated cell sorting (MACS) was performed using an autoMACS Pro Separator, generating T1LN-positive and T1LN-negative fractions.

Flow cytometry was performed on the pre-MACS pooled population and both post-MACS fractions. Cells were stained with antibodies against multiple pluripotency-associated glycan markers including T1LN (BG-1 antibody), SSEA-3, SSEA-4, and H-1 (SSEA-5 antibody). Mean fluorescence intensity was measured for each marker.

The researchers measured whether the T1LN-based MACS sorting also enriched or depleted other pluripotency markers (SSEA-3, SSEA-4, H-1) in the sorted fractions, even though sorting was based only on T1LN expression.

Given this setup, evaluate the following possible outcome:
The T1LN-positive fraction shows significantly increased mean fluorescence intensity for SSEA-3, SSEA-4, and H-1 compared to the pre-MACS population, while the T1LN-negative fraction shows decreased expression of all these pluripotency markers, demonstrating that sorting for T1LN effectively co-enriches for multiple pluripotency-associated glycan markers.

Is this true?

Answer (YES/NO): NO